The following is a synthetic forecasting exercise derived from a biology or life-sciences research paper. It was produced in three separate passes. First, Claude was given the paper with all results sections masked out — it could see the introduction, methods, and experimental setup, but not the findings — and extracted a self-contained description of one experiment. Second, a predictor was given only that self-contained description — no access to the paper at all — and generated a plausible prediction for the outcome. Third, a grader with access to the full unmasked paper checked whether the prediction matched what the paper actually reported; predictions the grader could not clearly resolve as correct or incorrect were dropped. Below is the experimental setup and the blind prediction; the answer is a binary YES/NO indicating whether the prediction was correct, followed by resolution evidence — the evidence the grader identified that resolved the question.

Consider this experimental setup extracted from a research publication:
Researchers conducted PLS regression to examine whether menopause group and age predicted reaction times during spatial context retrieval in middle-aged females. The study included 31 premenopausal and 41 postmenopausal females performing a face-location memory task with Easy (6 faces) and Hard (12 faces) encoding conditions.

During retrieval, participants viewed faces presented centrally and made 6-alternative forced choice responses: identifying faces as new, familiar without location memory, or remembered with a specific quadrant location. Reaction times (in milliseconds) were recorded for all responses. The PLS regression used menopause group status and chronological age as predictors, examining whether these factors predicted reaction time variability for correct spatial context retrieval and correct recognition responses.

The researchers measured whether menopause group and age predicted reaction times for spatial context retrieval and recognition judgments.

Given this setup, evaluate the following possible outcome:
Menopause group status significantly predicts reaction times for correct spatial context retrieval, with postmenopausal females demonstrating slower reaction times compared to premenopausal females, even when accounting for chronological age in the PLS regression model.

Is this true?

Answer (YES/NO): NO